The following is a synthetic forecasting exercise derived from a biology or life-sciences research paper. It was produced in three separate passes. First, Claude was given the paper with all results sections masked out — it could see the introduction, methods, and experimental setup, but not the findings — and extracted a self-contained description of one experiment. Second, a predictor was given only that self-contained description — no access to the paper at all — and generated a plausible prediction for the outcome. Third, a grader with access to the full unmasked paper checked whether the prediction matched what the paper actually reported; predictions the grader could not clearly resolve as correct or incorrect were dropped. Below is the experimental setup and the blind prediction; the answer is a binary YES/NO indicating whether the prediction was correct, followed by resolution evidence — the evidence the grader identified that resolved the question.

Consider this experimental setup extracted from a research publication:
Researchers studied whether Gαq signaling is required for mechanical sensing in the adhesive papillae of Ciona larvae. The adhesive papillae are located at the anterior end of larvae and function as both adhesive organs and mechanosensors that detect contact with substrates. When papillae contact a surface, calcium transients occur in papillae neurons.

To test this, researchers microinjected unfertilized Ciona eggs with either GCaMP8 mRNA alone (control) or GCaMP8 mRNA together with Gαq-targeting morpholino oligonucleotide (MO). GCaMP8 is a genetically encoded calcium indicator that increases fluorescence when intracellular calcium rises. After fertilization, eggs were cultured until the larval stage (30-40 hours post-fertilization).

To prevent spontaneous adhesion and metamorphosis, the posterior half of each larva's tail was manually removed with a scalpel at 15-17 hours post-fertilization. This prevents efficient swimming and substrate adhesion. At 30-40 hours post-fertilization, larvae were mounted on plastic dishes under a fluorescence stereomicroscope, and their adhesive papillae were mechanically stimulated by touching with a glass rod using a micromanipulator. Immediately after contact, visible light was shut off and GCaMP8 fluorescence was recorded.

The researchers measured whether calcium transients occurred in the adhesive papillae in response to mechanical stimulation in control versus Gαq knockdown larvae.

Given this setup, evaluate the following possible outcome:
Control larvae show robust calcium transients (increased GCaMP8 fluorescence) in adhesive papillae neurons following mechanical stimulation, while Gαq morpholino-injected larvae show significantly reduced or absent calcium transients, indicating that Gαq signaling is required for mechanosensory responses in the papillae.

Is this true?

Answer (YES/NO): YES